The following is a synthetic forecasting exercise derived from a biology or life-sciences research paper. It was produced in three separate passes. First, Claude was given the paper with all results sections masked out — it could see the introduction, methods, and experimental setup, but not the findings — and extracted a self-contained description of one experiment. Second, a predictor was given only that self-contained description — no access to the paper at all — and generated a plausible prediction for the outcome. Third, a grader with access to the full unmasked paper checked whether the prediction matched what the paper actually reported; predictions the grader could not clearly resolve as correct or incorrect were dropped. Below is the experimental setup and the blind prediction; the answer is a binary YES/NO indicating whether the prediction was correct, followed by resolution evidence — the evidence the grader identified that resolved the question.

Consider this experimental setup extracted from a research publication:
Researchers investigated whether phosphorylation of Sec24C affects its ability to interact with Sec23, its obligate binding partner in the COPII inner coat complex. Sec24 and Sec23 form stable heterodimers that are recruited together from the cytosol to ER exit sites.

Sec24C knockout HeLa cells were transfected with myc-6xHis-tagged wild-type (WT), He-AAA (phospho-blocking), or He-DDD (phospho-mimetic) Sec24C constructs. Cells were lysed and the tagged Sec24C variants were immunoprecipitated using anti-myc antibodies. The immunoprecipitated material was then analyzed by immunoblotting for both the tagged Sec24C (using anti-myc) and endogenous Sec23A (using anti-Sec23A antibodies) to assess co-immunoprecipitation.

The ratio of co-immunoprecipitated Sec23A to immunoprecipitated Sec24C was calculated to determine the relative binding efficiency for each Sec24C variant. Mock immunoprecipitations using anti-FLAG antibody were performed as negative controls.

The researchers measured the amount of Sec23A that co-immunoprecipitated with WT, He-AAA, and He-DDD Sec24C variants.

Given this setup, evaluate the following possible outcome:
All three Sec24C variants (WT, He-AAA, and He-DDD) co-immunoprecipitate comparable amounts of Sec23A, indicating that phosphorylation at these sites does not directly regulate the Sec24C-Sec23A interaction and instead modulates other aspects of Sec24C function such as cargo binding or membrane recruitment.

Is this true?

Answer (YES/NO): YES